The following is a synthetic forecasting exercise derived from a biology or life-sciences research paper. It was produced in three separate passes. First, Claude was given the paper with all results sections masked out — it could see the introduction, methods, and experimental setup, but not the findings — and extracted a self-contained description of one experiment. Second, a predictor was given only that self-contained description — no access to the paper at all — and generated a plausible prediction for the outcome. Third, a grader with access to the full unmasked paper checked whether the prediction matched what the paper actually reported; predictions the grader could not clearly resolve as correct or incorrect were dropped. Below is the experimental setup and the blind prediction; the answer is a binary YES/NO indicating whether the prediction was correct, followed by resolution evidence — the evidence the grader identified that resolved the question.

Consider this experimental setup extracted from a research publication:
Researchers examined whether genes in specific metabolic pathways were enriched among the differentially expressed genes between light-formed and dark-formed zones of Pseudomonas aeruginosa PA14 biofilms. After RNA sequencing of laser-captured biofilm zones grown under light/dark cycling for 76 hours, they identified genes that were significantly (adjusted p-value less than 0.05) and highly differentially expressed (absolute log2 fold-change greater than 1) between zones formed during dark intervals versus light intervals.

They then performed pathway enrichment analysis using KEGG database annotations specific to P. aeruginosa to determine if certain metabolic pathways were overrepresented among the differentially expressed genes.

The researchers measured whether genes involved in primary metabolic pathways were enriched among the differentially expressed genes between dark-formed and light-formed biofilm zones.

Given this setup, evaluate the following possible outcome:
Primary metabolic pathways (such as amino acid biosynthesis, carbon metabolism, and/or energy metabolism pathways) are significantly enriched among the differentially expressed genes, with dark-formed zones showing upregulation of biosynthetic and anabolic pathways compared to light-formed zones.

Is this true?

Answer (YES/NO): NO